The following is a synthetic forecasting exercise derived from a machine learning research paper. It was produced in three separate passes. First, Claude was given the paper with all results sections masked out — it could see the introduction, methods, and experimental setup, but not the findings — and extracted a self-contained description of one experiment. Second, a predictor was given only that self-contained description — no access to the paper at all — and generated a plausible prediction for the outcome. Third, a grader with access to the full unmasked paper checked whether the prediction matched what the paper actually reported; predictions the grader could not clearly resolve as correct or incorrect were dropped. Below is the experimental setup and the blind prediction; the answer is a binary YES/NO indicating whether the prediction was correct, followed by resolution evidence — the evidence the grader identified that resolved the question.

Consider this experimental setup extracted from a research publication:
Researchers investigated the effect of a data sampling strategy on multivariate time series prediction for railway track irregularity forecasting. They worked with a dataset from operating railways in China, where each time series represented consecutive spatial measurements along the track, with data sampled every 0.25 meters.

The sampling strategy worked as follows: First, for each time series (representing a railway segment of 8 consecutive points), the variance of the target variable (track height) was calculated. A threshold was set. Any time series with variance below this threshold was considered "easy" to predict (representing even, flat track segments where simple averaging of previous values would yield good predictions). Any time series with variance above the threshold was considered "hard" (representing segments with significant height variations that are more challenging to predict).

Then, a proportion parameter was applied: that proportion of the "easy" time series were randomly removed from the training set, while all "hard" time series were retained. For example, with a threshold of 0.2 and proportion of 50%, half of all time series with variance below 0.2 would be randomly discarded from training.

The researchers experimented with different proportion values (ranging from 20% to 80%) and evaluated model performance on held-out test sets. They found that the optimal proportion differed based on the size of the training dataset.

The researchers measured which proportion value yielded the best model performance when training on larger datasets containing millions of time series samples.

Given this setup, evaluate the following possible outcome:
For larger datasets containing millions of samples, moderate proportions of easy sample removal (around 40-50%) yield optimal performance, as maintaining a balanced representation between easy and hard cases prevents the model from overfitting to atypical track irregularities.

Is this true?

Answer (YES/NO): NO